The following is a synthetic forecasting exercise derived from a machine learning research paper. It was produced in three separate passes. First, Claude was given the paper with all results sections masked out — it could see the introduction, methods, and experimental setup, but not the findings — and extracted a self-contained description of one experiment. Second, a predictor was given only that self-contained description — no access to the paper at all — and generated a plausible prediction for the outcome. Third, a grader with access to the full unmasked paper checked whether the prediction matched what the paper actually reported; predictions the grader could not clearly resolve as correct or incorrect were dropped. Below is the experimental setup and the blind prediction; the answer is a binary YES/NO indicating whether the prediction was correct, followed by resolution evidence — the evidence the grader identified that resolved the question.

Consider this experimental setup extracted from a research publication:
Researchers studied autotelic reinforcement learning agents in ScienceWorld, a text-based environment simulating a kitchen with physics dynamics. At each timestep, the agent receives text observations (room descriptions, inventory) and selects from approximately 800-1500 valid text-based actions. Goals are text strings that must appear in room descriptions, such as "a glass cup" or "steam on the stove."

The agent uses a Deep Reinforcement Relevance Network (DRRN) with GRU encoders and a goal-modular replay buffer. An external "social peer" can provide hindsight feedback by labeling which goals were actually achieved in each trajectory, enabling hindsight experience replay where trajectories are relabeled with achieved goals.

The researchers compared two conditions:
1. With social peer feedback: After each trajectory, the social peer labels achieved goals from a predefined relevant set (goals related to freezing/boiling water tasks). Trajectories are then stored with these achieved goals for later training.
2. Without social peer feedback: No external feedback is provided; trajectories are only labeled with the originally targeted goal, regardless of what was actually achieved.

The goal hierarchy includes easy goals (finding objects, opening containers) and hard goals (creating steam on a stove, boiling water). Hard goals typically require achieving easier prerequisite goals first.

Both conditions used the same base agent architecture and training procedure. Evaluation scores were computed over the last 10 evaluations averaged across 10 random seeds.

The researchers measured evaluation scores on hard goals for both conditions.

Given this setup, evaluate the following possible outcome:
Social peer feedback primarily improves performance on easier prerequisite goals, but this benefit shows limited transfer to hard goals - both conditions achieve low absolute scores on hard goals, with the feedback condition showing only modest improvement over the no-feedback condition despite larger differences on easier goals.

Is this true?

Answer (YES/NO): NO